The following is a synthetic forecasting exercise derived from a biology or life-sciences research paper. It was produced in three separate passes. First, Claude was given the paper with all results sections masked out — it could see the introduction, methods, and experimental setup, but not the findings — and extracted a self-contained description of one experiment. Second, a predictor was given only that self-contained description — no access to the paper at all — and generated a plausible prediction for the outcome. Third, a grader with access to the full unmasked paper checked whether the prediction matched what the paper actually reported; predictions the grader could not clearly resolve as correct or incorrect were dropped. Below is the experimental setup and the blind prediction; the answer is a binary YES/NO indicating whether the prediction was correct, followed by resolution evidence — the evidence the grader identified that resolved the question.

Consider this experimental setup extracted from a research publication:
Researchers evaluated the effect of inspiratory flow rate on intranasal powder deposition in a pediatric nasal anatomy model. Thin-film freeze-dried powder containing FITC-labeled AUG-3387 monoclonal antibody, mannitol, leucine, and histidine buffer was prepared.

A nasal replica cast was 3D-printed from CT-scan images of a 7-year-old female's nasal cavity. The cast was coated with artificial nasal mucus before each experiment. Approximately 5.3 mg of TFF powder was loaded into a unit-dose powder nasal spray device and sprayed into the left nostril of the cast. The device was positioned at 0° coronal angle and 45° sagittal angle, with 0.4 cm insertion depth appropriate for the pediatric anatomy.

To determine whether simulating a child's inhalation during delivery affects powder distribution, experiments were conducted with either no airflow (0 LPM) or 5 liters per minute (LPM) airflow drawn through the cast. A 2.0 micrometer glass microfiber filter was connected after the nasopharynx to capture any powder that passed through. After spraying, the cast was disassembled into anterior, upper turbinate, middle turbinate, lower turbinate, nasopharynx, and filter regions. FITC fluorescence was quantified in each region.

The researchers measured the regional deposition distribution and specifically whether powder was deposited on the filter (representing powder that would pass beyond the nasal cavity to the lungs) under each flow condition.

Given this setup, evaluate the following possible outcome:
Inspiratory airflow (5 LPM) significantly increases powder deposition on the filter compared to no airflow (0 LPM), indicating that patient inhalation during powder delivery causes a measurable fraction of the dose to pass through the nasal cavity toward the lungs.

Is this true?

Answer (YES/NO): NO